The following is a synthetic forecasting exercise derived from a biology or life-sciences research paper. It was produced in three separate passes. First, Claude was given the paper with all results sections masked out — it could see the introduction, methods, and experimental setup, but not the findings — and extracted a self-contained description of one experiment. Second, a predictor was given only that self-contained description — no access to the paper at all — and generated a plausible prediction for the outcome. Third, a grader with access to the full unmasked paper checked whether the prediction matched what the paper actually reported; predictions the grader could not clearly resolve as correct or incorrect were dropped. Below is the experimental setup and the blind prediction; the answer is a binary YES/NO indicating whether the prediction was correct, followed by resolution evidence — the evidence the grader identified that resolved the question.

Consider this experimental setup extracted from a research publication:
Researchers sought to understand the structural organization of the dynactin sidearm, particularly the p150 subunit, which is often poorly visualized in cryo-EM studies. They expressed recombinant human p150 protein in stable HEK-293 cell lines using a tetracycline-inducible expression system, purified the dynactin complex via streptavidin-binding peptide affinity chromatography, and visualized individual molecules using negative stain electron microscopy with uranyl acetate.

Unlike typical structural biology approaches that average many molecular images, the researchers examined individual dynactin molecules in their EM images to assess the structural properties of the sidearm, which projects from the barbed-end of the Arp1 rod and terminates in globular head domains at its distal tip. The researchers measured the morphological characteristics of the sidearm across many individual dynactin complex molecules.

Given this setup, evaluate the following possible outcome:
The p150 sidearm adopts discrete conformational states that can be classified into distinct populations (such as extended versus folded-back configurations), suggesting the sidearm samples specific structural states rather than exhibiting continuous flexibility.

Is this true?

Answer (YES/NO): NO